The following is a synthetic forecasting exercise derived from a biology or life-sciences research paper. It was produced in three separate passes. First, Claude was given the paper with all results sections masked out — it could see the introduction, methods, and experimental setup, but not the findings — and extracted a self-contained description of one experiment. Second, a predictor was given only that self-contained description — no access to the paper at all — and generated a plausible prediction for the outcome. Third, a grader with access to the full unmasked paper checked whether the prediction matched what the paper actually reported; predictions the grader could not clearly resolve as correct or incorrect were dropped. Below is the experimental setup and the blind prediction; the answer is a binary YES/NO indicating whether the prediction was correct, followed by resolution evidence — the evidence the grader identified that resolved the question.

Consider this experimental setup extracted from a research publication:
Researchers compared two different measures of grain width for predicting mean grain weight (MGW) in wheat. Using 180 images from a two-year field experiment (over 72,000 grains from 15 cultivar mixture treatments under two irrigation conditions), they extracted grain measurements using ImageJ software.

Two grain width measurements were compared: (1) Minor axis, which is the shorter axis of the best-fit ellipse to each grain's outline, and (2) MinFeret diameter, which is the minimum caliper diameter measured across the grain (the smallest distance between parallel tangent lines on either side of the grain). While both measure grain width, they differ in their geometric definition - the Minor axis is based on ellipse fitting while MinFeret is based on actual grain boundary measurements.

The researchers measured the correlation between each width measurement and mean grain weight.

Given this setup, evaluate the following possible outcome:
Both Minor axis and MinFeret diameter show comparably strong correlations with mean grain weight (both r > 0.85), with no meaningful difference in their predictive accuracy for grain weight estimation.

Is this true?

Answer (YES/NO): YES